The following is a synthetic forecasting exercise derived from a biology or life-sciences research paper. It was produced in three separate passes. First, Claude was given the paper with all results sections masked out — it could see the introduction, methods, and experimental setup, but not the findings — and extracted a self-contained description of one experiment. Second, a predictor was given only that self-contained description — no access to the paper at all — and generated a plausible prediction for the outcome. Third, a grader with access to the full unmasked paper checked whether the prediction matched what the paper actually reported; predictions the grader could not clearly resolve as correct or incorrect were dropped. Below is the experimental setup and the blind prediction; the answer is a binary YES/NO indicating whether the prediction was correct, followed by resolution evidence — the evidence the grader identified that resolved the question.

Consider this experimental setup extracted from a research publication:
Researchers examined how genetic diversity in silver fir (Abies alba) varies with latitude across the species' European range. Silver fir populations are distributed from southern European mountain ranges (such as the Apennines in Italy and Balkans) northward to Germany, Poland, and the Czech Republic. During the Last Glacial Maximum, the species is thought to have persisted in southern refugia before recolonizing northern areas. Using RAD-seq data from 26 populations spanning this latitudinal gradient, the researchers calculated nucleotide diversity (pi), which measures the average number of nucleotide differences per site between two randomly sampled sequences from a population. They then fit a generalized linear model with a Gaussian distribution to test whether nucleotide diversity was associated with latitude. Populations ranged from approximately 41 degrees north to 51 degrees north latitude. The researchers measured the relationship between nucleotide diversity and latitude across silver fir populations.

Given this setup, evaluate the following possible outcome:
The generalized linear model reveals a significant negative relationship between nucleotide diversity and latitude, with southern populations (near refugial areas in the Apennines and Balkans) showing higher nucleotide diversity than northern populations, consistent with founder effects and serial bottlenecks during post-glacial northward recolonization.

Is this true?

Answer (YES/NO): YES